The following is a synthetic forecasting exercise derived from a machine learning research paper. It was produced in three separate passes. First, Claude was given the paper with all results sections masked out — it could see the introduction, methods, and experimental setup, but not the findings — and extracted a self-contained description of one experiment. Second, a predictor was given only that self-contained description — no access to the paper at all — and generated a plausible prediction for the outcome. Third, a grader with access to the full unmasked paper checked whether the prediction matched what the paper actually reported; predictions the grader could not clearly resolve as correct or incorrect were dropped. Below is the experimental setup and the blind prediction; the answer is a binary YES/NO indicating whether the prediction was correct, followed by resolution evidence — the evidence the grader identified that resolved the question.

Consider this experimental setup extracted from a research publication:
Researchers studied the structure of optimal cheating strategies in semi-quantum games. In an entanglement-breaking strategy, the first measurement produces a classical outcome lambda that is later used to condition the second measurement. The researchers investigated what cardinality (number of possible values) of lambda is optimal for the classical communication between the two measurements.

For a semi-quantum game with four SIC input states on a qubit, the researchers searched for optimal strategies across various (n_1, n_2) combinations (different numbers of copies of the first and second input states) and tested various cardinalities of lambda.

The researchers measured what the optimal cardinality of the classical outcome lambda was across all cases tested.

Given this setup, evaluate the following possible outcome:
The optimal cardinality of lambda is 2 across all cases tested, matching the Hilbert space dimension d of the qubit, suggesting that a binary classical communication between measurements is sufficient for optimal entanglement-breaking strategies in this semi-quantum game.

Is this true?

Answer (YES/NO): NO